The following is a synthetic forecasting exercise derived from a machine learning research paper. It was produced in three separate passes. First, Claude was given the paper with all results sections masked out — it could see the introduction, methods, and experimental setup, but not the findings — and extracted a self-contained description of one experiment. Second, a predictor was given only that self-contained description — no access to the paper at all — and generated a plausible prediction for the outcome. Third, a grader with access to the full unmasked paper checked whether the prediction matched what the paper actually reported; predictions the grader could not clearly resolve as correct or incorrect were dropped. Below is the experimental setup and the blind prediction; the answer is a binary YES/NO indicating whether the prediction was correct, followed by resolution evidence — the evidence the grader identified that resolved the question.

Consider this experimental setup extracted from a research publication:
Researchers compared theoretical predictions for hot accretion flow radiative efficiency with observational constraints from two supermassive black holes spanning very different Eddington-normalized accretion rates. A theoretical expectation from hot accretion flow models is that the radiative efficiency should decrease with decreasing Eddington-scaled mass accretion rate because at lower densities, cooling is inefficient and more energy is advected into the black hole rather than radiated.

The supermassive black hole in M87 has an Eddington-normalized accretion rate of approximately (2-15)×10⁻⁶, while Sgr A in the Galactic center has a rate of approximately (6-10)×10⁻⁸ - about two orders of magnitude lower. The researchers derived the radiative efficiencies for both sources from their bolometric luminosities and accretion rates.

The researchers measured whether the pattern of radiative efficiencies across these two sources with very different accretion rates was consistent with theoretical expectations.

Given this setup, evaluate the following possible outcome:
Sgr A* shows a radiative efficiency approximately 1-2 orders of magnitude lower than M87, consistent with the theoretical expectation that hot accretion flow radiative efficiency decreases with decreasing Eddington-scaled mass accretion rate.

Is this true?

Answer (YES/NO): YES